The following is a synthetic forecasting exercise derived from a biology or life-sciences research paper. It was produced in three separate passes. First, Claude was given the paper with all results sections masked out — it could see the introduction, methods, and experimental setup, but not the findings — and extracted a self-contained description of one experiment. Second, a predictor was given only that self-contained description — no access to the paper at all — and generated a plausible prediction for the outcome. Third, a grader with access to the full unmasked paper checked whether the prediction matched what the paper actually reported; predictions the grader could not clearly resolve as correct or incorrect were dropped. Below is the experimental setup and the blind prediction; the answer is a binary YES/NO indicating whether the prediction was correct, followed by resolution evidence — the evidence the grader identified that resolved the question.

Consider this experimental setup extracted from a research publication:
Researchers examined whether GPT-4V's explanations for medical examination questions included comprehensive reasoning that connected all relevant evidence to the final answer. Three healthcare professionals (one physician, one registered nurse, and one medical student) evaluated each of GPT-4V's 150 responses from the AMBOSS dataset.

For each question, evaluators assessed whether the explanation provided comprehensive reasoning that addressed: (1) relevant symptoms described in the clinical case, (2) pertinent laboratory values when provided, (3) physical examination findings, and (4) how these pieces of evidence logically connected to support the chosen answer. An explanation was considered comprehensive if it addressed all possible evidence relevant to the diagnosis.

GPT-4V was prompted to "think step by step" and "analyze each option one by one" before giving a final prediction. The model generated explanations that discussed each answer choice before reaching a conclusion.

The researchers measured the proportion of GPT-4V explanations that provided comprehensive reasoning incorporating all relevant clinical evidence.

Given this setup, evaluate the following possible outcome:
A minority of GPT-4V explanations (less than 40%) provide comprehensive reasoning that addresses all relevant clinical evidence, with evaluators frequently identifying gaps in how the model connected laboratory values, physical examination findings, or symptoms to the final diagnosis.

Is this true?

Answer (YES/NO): NO